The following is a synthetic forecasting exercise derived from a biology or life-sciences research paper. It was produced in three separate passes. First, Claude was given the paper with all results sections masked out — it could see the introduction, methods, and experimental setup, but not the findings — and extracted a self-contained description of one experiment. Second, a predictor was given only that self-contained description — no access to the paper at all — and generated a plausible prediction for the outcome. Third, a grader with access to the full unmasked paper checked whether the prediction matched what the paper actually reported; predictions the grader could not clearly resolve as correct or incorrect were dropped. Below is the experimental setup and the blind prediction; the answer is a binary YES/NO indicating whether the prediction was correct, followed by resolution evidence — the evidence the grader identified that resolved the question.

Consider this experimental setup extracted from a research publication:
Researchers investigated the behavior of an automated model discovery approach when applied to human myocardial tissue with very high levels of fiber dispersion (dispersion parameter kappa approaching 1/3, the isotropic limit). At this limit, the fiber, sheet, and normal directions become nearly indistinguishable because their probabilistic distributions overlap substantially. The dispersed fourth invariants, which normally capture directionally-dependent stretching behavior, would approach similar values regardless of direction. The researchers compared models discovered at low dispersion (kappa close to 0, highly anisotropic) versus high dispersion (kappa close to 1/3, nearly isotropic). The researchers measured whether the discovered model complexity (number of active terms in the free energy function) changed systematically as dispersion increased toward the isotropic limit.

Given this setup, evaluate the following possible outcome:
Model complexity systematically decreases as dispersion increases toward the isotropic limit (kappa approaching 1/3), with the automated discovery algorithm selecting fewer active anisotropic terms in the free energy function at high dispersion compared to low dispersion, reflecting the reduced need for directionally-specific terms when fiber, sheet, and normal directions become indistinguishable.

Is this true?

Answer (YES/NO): YES